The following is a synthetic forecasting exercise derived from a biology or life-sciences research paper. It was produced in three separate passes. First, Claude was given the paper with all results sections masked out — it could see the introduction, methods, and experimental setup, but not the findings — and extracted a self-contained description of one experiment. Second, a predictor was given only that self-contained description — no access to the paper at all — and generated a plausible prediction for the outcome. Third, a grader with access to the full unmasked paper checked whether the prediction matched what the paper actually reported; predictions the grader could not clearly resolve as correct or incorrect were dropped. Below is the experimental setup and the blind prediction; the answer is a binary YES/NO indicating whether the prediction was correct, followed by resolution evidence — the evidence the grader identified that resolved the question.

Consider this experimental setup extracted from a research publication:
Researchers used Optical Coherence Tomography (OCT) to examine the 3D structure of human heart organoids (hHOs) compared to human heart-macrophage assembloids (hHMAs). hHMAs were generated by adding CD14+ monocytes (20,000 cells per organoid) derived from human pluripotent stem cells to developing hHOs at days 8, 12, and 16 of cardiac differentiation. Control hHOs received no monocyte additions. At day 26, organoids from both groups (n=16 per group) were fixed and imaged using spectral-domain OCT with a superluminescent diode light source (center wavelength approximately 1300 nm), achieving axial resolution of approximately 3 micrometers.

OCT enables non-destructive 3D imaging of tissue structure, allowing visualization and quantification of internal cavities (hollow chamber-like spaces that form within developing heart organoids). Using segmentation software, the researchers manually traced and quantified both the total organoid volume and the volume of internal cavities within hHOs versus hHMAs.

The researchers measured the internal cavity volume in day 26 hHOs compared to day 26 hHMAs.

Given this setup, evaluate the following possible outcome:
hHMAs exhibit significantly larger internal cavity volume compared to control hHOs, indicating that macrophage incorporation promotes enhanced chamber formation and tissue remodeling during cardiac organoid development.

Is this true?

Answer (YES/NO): YES